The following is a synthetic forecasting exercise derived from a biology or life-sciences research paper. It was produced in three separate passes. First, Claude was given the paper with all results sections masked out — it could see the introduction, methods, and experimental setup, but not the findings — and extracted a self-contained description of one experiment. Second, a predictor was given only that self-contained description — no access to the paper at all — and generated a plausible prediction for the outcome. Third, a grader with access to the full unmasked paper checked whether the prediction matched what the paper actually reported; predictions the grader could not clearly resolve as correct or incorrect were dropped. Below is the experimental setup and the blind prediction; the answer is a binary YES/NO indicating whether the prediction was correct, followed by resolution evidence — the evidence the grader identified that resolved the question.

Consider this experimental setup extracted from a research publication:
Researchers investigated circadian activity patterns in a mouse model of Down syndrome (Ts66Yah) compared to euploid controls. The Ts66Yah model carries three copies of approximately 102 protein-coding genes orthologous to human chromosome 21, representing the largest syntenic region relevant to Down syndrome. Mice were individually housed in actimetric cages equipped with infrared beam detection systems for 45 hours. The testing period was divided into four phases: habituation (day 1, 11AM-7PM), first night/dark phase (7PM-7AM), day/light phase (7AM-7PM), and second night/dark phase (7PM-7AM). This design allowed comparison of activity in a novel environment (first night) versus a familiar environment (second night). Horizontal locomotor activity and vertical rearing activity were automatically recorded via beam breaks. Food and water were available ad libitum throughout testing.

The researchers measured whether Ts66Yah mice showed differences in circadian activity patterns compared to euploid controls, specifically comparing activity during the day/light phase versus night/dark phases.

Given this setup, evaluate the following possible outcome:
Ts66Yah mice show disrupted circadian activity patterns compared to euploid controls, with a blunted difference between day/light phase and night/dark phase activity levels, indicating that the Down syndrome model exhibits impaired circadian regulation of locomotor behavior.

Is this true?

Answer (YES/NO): NO